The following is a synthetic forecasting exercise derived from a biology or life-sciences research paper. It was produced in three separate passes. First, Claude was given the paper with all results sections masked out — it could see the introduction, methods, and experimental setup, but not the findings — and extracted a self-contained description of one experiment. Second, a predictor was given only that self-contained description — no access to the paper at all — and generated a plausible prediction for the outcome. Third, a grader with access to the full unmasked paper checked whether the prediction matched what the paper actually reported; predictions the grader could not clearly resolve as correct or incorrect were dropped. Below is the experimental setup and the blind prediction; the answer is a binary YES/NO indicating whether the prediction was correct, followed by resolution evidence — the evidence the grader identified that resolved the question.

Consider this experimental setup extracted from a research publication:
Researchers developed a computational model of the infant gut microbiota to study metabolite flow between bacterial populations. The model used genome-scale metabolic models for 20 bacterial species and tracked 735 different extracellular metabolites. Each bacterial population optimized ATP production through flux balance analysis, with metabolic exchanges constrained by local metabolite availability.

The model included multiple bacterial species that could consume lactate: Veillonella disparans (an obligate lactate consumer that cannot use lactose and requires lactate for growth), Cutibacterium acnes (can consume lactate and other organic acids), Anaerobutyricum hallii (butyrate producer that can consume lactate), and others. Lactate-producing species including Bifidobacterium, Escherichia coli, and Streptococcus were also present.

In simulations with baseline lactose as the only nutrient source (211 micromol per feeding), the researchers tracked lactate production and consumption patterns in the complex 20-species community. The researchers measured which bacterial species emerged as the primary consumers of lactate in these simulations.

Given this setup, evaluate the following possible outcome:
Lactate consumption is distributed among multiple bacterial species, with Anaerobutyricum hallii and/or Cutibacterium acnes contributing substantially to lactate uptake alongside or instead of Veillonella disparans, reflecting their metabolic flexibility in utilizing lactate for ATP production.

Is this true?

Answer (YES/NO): NO